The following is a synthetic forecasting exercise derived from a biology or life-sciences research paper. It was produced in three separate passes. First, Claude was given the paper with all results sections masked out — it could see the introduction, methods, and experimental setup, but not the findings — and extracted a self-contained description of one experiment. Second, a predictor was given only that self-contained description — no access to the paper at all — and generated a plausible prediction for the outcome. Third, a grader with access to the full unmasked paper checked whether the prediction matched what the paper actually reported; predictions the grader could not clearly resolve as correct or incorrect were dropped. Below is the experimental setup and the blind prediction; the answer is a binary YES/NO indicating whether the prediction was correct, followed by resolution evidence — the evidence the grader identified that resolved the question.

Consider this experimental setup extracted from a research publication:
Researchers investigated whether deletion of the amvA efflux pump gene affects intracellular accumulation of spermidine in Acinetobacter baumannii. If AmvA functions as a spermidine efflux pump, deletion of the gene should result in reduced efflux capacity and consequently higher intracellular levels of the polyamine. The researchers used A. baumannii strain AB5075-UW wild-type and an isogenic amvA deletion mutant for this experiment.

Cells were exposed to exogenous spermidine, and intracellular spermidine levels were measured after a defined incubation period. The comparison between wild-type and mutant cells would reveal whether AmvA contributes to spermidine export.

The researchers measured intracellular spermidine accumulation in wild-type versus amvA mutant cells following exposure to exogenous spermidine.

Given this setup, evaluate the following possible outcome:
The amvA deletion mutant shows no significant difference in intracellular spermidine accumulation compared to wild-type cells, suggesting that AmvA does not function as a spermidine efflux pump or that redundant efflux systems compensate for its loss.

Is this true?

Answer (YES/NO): NO